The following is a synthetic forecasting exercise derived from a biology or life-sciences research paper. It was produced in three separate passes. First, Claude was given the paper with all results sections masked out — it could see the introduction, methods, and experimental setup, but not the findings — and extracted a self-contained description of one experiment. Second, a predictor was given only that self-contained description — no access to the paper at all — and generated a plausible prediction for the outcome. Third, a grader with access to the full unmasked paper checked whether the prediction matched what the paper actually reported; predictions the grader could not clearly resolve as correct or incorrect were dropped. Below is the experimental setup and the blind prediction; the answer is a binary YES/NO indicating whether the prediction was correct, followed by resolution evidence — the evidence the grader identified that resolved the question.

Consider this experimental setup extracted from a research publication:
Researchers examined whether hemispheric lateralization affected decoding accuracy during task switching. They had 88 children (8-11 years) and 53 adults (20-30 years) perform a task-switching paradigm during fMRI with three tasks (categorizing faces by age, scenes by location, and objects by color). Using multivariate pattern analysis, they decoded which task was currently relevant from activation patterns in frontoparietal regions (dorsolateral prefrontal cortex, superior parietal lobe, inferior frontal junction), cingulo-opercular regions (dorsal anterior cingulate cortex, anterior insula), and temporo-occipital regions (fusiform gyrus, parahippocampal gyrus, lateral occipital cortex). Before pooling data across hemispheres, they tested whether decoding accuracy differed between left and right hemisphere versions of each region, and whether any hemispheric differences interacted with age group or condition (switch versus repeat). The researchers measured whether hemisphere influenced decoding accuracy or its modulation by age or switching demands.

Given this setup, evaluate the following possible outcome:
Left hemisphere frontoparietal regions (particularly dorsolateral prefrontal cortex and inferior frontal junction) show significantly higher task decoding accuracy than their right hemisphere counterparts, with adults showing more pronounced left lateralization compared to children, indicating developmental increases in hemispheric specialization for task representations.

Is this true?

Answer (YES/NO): NO